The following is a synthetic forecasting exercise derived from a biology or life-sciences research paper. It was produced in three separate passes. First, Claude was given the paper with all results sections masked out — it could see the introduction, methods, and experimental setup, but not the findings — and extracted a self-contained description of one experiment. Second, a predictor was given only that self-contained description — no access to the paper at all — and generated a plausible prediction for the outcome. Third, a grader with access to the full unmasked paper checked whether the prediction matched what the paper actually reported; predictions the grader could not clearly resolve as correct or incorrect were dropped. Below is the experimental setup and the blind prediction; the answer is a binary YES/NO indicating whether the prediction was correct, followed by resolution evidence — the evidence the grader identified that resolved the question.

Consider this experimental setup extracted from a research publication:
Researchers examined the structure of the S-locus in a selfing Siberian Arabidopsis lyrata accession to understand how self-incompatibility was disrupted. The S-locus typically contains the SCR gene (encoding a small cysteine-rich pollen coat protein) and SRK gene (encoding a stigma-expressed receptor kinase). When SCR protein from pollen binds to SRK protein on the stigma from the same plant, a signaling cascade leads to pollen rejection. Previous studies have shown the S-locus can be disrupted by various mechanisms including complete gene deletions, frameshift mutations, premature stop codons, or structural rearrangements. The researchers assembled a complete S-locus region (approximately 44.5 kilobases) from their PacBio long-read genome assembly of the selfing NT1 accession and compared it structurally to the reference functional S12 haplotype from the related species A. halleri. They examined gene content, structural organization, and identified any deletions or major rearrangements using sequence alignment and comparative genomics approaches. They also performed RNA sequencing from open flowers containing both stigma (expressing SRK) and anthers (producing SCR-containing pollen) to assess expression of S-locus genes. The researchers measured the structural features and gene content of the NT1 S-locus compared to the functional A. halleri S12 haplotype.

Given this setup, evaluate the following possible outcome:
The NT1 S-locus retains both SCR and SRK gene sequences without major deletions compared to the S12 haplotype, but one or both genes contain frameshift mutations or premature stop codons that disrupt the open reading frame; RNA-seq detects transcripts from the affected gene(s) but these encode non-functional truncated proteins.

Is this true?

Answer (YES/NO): NO